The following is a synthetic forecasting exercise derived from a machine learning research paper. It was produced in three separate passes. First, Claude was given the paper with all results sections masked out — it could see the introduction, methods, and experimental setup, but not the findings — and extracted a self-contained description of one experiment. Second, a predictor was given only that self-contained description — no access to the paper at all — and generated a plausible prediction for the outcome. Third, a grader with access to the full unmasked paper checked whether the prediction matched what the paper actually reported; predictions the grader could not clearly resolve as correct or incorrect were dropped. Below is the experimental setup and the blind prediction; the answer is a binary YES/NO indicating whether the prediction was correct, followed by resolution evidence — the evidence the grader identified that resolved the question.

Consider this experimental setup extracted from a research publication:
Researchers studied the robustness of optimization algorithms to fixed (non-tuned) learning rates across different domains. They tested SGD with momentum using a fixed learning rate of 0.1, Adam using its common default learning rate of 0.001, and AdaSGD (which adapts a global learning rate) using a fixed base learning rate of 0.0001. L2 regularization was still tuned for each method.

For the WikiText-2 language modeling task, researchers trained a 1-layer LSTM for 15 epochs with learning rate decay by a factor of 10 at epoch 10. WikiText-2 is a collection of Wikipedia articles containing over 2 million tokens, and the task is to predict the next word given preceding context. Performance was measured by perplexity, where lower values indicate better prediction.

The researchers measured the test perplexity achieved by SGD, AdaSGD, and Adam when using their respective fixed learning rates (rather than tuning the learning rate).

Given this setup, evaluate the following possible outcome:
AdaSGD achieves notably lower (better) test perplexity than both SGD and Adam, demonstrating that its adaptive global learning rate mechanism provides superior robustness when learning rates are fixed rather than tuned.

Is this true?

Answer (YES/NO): YES